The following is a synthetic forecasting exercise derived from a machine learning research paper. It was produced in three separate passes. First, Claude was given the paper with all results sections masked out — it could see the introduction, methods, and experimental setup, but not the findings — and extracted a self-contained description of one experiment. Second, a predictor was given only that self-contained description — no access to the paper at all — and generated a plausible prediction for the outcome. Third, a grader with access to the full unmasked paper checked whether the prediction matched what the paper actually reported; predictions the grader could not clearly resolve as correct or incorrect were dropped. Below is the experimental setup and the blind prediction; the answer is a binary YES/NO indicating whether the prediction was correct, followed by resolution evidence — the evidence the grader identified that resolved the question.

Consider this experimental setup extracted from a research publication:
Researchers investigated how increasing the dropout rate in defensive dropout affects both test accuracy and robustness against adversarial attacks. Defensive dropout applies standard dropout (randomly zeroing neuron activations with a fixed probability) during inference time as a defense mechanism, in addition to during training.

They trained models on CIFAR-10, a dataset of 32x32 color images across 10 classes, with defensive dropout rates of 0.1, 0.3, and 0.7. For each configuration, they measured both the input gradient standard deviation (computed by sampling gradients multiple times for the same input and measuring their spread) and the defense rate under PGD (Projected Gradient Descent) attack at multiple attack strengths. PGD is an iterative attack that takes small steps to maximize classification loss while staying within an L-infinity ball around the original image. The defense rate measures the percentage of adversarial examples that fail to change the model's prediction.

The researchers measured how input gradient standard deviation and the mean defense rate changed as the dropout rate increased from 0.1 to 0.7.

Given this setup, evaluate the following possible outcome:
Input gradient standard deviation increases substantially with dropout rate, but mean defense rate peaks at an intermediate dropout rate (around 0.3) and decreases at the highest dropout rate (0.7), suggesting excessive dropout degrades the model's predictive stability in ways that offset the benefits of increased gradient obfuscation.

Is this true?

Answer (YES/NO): NO